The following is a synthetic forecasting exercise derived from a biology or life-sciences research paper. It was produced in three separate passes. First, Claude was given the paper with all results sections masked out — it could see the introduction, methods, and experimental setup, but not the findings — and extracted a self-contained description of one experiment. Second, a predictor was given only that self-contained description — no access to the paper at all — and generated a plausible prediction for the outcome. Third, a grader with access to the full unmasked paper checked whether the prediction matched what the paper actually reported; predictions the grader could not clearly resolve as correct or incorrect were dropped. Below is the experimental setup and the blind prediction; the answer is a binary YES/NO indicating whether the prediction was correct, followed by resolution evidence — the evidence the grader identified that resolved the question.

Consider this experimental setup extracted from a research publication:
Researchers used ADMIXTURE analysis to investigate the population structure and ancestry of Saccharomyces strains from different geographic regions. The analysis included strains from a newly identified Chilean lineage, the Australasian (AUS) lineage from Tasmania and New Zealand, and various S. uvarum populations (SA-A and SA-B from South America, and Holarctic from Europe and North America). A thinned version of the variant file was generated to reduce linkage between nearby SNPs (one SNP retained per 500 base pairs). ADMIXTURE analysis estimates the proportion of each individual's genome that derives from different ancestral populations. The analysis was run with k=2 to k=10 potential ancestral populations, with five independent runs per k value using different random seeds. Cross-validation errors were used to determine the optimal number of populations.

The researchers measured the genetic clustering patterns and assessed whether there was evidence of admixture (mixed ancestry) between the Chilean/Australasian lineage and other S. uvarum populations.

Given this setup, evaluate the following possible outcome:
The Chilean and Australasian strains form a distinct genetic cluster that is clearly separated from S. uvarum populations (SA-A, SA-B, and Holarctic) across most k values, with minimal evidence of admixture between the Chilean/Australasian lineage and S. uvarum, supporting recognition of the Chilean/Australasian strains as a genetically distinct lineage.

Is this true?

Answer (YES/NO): YES